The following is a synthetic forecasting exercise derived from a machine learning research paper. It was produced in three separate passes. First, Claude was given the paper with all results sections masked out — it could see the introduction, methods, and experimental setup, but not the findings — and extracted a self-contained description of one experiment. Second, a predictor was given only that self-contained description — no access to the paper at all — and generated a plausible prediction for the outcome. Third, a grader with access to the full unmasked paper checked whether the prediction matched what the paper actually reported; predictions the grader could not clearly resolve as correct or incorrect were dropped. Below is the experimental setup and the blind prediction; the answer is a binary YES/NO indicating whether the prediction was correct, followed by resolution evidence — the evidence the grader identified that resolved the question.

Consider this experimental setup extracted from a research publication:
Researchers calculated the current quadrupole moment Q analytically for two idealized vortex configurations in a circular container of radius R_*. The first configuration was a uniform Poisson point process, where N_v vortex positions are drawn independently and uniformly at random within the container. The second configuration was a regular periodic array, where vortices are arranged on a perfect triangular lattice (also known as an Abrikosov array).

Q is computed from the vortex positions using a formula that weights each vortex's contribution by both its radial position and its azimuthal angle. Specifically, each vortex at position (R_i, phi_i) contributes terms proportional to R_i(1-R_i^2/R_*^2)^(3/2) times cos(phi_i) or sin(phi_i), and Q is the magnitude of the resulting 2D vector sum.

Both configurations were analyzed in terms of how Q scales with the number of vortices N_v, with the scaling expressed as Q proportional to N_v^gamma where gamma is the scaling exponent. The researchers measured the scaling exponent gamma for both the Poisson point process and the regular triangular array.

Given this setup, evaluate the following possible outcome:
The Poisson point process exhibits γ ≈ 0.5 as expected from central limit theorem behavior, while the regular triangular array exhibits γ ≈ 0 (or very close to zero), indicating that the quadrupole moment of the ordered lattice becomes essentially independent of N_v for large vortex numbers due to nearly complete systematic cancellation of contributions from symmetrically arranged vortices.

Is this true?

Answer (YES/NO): NO